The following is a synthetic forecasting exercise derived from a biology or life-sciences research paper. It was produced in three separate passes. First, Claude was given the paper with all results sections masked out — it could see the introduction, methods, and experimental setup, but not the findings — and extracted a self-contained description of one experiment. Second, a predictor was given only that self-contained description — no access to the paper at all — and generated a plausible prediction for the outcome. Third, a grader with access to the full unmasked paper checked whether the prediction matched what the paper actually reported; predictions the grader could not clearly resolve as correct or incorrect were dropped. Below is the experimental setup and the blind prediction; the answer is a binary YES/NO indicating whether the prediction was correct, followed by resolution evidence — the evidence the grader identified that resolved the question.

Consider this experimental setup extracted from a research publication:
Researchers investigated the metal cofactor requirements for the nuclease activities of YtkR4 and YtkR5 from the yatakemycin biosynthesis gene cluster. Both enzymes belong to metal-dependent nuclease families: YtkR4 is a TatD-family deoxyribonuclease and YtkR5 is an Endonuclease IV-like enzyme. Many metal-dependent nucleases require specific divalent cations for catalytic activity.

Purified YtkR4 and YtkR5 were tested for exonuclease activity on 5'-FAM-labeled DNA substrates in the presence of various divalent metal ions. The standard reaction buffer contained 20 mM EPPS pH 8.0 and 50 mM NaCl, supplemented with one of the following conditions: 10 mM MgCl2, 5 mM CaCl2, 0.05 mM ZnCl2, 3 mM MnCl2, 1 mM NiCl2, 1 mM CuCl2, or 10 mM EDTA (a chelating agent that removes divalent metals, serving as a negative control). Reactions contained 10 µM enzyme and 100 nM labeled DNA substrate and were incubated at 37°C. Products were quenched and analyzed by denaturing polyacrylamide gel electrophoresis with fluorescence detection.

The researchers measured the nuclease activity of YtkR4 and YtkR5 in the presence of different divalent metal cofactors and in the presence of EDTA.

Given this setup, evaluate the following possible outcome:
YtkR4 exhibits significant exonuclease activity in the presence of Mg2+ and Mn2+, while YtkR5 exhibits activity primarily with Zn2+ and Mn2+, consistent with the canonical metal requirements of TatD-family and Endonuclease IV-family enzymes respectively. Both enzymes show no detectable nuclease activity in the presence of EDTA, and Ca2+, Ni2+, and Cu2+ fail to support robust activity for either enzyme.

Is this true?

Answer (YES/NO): NO